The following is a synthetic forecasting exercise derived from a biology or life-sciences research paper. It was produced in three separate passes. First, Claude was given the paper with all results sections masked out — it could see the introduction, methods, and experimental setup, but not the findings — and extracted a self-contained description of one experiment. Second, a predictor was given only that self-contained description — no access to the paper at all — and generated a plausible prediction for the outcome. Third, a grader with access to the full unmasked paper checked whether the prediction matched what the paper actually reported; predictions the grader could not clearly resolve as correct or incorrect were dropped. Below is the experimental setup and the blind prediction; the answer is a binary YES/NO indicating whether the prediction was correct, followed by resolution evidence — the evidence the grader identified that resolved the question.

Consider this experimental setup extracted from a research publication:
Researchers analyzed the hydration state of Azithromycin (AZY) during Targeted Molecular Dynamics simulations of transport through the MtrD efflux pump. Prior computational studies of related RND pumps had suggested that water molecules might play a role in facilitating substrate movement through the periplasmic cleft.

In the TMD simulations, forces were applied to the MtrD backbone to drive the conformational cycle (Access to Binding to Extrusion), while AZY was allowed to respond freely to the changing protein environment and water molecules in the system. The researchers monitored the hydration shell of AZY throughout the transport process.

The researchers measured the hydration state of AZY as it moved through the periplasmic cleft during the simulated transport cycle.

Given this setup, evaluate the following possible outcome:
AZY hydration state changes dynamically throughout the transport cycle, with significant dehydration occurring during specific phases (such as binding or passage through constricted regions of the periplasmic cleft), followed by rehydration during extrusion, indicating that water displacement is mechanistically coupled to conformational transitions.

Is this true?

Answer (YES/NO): NO